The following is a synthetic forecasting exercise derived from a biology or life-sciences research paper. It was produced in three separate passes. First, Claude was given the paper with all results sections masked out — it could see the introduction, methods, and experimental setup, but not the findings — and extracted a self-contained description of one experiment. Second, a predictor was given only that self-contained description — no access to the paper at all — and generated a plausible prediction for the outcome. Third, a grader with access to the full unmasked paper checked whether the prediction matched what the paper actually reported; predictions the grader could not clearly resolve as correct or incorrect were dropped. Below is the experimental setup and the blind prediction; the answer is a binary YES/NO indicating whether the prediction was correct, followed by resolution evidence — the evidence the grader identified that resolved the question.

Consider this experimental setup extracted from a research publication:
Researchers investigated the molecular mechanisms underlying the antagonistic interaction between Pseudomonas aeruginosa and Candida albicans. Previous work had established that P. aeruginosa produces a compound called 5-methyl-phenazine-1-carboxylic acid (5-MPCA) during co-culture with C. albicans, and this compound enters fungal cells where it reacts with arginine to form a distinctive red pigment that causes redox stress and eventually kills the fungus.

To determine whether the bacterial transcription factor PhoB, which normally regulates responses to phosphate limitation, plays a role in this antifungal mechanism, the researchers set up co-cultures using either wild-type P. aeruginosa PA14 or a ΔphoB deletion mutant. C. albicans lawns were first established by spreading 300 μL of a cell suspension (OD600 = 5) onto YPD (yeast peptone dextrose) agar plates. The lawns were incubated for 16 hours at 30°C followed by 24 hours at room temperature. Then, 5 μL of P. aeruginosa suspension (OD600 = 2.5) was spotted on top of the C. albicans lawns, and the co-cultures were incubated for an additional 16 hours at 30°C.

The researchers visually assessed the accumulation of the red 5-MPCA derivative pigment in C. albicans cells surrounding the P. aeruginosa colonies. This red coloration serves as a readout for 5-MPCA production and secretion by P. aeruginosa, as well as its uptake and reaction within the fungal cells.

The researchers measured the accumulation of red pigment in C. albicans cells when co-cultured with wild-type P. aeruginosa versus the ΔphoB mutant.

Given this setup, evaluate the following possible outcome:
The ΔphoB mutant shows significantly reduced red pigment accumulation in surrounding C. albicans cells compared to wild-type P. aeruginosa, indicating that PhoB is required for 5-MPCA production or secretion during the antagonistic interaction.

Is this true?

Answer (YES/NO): YES